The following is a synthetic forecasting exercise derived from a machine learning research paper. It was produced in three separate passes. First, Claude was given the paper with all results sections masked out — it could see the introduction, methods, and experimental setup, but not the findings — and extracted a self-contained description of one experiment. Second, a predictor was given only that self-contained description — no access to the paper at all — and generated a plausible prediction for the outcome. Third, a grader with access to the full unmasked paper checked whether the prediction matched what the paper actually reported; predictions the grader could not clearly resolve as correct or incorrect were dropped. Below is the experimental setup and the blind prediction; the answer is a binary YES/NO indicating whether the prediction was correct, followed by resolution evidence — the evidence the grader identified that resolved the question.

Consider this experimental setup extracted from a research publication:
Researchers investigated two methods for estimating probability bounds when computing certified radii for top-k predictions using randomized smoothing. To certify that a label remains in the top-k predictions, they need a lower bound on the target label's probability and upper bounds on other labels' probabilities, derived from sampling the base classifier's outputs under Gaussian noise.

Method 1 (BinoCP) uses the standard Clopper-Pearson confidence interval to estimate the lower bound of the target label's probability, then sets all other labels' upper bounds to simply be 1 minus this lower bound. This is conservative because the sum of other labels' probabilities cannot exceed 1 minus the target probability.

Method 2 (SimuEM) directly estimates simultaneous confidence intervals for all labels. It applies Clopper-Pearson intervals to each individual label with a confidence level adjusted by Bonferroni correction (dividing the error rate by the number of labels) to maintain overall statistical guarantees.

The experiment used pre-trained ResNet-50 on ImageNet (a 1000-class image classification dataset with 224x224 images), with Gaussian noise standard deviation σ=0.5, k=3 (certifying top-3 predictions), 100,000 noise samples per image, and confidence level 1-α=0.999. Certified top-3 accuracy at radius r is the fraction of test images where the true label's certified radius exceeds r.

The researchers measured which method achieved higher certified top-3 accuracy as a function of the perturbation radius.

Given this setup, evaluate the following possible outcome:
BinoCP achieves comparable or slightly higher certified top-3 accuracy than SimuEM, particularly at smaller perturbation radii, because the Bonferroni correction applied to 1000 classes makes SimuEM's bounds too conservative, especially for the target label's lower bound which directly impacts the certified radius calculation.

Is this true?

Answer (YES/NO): NO